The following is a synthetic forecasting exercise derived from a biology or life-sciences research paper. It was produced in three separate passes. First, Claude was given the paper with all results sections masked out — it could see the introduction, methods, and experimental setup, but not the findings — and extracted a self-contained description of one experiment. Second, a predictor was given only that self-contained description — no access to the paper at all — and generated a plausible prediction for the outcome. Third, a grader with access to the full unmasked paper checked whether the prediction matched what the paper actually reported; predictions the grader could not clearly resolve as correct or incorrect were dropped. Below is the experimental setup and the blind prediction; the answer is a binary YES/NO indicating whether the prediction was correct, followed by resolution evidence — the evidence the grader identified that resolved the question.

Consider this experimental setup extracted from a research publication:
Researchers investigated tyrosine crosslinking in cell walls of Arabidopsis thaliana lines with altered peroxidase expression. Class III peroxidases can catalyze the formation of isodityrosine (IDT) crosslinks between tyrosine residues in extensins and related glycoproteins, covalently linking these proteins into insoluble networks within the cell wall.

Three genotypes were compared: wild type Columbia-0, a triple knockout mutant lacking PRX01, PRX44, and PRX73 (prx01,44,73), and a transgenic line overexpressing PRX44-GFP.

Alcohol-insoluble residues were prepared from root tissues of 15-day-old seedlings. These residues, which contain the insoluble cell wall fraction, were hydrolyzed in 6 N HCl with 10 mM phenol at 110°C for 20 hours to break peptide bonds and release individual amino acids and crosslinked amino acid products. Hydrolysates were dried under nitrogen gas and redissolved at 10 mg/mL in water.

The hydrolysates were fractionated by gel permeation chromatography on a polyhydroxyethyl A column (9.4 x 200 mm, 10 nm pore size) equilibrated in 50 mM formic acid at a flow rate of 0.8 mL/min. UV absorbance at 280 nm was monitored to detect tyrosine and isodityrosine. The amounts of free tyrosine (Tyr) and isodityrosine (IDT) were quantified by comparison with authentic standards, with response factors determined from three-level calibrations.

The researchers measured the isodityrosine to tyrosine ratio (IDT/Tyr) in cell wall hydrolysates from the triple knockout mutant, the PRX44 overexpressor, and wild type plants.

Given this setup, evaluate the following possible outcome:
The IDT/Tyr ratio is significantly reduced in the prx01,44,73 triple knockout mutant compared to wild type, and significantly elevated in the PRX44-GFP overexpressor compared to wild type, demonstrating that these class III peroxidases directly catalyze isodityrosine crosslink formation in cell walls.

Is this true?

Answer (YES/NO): NO